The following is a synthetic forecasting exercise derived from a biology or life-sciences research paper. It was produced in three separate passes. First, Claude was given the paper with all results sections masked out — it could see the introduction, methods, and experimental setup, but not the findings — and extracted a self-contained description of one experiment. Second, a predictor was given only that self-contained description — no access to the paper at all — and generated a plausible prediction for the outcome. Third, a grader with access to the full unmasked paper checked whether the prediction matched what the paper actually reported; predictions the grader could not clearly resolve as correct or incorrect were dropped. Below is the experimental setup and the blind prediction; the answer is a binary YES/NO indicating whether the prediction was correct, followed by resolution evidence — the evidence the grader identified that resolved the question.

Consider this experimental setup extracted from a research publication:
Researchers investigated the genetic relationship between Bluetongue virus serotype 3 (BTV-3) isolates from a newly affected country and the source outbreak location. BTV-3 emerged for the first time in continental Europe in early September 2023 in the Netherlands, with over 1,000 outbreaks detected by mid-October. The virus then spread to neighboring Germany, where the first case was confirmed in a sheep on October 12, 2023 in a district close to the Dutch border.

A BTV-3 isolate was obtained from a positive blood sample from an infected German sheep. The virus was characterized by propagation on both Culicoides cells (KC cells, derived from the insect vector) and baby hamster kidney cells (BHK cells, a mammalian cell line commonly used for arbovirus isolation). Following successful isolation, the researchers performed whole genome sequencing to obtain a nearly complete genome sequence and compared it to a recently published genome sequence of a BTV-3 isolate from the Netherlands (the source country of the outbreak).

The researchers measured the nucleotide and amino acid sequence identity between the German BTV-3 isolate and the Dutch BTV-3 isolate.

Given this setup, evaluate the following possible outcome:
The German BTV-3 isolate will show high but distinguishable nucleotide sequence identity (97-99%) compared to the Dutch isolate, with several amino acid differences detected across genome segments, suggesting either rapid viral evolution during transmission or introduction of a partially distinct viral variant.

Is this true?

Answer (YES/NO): NO